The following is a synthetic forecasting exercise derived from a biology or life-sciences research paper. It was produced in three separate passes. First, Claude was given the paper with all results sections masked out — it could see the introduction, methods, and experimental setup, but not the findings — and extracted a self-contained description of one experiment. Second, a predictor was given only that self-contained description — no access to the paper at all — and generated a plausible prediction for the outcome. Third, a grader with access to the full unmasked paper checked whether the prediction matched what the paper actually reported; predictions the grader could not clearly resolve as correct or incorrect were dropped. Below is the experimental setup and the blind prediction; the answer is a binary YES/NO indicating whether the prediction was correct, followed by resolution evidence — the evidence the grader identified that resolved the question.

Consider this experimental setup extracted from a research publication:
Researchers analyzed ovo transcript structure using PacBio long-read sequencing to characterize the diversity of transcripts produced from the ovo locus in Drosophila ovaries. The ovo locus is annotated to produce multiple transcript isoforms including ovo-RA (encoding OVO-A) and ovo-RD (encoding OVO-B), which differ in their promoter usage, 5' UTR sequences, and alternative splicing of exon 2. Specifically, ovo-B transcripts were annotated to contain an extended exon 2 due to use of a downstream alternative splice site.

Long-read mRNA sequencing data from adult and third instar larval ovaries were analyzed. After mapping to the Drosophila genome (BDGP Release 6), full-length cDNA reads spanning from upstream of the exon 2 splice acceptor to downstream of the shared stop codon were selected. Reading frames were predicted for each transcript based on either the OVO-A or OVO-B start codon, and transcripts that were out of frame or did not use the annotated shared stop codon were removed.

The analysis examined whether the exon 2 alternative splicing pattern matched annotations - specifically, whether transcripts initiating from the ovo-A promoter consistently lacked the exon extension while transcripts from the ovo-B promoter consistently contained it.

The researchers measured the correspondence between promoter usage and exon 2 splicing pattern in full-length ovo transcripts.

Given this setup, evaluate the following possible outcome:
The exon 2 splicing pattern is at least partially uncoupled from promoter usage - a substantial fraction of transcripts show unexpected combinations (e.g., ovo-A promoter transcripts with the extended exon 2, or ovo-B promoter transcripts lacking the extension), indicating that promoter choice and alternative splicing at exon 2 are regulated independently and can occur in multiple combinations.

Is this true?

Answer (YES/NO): YES